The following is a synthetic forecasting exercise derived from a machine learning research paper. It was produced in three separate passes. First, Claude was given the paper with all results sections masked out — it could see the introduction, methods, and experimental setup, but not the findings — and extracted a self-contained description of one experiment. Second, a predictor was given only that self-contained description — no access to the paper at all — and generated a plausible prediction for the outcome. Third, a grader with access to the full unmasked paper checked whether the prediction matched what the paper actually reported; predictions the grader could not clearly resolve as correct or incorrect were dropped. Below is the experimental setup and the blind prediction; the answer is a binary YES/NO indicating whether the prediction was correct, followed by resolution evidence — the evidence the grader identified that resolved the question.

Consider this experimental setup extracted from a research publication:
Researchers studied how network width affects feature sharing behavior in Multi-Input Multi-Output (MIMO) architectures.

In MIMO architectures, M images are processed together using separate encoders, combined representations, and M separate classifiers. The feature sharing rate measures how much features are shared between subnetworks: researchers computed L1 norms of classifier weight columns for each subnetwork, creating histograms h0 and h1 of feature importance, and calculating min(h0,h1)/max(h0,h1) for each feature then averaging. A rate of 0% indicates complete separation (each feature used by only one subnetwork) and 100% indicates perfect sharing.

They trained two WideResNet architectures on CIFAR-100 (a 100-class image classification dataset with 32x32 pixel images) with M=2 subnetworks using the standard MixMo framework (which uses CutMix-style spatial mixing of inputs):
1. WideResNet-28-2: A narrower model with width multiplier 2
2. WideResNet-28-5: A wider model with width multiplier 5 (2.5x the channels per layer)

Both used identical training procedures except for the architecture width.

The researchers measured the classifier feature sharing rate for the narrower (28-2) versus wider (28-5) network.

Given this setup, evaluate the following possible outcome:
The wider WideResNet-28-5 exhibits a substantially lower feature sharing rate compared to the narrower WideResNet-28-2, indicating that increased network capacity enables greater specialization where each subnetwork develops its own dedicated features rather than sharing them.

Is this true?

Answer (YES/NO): NO